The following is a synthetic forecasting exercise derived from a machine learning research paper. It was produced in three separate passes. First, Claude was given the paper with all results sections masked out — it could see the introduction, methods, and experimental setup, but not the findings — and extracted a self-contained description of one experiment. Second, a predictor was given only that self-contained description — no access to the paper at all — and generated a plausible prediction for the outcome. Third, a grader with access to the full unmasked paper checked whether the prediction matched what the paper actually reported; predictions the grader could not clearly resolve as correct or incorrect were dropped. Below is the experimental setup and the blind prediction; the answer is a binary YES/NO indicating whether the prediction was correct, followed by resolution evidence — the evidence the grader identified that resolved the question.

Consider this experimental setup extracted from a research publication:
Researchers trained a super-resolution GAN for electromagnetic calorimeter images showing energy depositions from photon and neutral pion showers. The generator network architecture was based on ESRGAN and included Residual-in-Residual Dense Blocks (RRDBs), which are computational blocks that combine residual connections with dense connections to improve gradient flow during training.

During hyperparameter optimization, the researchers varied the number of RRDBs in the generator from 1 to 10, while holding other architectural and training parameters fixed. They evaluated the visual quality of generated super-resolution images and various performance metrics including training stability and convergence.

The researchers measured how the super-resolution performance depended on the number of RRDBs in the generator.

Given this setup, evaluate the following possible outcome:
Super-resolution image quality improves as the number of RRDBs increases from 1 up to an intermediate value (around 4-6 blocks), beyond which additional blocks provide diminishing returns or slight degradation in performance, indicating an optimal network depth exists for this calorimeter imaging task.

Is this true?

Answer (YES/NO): NO